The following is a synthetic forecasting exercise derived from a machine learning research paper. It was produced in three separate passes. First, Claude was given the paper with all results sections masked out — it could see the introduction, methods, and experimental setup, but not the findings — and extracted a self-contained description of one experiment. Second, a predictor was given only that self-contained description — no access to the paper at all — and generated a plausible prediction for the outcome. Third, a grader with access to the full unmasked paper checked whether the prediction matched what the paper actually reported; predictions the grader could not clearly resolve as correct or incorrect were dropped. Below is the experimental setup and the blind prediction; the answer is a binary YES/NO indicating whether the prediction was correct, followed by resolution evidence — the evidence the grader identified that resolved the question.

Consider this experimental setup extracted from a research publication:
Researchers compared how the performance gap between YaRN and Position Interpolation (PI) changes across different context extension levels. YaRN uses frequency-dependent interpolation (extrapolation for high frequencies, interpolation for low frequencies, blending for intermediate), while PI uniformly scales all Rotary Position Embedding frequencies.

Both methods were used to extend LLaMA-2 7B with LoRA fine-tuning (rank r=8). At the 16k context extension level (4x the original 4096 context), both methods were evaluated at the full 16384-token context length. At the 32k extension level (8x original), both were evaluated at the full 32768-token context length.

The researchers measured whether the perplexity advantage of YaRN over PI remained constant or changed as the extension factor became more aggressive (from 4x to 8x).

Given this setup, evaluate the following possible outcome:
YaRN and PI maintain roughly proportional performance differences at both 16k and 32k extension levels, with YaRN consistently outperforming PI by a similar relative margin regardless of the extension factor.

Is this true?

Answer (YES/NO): NO